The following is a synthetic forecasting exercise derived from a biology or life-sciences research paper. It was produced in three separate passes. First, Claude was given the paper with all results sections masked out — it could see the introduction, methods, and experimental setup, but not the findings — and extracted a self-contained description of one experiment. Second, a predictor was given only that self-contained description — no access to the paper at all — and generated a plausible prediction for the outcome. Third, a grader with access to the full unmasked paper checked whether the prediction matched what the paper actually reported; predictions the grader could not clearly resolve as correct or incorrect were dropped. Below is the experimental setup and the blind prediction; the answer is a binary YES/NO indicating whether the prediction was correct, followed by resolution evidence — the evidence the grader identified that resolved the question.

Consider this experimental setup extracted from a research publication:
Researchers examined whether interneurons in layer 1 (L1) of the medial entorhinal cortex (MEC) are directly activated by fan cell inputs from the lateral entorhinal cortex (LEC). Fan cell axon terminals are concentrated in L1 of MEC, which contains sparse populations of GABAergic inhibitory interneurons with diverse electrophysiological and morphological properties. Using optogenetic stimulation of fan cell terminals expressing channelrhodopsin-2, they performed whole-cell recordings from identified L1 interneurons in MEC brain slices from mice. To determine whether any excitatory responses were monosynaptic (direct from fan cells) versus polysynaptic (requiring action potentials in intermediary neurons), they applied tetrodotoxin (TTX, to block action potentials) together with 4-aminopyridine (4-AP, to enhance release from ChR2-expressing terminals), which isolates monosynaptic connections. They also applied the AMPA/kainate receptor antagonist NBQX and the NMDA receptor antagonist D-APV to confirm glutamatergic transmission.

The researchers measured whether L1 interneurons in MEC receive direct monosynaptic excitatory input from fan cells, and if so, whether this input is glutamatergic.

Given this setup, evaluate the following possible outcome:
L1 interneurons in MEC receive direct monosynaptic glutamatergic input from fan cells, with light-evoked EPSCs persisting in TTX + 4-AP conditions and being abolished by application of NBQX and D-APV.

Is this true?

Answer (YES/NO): YES